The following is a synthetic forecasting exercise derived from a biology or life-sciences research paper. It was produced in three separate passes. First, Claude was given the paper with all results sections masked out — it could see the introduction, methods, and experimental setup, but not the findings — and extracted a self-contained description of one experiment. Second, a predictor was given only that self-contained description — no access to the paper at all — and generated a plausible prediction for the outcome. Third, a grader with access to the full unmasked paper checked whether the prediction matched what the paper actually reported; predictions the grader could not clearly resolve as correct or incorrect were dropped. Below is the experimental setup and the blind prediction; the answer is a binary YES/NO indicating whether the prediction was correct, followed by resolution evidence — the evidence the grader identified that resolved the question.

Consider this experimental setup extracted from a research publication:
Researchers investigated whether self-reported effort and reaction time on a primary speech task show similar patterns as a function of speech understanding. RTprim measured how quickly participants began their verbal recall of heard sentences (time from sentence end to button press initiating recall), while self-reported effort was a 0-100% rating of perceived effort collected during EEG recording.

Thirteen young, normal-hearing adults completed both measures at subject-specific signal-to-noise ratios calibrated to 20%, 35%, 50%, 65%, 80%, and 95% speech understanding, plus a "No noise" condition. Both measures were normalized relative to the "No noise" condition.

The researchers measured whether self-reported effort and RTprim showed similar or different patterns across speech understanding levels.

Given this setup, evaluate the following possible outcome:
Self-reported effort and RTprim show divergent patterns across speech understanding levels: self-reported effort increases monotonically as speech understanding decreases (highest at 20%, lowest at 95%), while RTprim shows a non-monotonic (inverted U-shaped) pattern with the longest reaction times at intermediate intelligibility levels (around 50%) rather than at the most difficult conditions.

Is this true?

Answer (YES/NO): NO